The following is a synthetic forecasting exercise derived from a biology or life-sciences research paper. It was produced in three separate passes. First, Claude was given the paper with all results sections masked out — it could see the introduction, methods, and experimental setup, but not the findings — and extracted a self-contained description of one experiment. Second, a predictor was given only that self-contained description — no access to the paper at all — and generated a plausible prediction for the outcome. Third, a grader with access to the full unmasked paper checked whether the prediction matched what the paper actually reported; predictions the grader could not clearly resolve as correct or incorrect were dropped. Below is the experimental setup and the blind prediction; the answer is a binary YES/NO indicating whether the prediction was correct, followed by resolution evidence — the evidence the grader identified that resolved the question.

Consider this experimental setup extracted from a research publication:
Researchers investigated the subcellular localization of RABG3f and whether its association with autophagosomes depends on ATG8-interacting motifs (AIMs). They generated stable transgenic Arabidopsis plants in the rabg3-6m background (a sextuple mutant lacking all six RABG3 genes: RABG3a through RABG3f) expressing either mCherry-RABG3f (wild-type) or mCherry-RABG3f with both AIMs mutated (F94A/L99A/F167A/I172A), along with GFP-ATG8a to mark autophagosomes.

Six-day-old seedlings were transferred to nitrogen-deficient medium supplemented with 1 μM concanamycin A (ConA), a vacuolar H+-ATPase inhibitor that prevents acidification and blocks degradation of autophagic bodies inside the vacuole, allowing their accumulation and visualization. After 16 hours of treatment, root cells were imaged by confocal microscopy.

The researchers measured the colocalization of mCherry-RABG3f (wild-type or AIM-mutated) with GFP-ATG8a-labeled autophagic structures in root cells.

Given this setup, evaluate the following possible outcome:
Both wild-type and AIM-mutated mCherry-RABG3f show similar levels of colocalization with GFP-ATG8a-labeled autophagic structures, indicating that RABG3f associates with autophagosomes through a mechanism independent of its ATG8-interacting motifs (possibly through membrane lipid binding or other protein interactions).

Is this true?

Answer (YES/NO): NO